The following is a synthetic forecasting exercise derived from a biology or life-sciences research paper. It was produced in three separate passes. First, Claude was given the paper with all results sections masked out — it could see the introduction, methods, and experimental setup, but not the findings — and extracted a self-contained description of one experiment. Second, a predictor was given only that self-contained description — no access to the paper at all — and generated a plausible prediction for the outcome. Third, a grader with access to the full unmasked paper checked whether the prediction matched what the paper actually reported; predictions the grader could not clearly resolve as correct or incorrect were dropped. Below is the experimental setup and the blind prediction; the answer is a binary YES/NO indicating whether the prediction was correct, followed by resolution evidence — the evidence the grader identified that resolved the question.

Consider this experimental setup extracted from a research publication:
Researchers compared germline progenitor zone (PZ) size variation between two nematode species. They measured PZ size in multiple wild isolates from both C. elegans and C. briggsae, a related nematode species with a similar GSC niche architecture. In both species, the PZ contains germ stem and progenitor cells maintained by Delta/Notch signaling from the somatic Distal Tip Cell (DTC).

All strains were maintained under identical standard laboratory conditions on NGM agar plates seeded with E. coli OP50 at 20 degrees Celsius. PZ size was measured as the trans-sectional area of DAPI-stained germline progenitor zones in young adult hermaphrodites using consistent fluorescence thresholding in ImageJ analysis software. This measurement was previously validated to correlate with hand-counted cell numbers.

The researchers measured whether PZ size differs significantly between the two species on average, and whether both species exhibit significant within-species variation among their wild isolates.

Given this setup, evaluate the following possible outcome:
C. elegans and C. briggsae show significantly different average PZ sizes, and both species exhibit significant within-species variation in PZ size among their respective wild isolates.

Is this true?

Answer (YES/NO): YES